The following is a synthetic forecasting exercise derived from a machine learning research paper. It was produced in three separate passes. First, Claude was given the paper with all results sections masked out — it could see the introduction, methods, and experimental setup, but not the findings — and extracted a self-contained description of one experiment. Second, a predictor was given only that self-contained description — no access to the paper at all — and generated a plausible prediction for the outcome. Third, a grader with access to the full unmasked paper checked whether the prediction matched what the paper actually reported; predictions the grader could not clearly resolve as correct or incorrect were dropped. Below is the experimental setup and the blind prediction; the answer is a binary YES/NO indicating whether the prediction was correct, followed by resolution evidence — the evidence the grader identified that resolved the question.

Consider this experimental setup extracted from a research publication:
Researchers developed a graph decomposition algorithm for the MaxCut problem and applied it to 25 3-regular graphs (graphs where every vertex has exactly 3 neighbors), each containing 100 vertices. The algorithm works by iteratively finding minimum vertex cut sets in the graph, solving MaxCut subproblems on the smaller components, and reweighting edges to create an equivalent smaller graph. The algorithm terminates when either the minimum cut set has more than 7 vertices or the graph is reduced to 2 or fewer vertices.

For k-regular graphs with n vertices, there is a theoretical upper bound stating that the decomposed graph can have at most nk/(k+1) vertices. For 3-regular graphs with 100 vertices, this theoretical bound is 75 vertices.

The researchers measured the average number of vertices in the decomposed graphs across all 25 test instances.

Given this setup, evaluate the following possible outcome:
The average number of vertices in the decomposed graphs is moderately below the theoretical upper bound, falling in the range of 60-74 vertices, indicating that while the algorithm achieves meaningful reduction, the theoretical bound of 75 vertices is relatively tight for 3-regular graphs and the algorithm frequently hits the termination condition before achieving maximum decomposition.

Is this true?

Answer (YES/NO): NO